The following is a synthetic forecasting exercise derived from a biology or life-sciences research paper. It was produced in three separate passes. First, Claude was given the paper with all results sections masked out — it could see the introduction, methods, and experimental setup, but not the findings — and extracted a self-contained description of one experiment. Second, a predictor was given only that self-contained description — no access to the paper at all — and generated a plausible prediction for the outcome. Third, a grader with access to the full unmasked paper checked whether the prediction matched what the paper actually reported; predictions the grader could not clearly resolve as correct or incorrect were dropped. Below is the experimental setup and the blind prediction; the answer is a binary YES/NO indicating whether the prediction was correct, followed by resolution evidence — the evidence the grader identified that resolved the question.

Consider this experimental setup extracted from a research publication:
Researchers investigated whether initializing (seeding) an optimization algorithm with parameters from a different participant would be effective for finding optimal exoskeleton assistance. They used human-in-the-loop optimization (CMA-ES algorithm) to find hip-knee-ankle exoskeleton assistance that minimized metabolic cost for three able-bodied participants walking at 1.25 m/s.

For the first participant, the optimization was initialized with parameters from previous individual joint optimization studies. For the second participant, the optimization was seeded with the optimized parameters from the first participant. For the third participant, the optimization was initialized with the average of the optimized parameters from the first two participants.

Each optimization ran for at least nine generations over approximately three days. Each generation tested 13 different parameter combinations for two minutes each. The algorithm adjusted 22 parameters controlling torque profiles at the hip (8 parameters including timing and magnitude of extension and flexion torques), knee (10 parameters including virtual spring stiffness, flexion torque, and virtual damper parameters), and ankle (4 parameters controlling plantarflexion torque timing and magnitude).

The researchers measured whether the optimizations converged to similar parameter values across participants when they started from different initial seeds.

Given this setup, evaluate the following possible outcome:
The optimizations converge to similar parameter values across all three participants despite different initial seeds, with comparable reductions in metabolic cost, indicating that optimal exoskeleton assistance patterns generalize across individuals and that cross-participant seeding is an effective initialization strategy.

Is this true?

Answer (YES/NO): NO